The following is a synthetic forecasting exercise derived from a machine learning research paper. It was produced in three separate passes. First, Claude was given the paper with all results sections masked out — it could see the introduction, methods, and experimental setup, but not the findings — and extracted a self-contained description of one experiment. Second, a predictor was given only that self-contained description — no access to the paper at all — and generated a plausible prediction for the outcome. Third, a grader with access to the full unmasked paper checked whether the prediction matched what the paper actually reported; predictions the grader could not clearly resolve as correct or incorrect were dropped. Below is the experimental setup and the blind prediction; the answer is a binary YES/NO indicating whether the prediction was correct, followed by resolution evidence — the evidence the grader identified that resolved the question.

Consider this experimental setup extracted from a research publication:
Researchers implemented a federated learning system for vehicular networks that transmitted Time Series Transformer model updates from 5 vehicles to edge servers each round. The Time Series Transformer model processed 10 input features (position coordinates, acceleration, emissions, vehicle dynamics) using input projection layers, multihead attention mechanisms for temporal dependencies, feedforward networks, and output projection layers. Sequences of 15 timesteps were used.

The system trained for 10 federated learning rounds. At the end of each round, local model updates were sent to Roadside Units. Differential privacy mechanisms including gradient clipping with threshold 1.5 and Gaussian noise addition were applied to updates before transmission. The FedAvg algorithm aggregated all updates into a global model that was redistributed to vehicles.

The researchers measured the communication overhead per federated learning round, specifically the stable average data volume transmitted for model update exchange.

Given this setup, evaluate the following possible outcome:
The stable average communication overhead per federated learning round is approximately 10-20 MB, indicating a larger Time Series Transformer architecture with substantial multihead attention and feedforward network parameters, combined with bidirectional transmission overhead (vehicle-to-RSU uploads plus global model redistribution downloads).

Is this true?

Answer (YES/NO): NO